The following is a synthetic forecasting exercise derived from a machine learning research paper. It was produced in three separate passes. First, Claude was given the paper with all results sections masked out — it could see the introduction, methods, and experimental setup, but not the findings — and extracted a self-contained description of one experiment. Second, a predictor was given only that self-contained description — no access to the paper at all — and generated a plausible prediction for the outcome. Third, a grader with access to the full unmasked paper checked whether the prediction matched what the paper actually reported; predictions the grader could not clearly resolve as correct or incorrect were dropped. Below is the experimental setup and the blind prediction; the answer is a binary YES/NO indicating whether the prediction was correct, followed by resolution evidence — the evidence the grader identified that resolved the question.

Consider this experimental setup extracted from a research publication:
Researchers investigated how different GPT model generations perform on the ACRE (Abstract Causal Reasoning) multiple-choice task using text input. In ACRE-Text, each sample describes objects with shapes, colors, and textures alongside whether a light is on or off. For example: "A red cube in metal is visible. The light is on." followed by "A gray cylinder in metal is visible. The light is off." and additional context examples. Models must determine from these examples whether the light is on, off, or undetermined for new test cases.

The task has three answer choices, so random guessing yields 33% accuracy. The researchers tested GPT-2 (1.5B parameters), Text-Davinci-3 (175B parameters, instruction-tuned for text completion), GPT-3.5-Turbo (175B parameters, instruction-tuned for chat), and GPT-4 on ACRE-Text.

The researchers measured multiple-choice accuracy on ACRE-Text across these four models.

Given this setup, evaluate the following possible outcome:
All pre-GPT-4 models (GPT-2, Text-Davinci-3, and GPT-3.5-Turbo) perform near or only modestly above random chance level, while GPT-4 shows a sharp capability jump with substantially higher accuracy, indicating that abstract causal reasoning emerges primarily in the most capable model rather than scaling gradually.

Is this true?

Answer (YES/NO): NO